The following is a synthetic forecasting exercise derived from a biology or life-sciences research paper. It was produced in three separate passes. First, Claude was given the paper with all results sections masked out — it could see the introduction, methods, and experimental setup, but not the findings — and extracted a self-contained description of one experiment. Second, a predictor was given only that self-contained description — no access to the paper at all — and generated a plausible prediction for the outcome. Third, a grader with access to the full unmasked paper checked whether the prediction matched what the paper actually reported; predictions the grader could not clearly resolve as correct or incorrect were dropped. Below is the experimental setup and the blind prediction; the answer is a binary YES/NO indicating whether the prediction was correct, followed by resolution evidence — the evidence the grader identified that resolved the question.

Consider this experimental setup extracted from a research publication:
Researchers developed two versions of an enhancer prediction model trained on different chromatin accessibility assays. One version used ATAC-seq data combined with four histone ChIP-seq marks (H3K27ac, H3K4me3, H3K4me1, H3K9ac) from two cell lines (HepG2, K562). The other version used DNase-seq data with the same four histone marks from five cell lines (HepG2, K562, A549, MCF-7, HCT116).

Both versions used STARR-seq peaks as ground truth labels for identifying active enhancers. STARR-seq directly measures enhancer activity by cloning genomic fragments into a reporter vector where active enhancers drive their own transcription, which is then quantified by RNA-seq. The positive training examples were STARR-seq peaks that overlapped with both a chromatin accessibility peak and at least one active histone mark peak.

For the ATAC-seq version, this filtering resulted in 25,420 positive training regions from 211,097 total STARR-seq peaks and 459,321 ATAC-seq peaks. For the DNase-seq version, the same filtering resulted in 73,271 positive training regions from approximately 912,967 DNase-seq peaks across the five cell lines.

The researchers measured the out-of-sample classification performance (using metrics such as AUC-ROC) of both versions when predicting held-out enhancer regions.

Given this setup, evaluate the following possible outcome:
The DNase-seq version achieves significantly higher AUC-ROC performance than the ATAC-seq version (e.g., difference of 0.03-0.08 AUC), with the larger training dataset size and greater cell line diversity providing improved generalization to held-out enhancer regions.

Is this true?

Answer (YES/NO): NO